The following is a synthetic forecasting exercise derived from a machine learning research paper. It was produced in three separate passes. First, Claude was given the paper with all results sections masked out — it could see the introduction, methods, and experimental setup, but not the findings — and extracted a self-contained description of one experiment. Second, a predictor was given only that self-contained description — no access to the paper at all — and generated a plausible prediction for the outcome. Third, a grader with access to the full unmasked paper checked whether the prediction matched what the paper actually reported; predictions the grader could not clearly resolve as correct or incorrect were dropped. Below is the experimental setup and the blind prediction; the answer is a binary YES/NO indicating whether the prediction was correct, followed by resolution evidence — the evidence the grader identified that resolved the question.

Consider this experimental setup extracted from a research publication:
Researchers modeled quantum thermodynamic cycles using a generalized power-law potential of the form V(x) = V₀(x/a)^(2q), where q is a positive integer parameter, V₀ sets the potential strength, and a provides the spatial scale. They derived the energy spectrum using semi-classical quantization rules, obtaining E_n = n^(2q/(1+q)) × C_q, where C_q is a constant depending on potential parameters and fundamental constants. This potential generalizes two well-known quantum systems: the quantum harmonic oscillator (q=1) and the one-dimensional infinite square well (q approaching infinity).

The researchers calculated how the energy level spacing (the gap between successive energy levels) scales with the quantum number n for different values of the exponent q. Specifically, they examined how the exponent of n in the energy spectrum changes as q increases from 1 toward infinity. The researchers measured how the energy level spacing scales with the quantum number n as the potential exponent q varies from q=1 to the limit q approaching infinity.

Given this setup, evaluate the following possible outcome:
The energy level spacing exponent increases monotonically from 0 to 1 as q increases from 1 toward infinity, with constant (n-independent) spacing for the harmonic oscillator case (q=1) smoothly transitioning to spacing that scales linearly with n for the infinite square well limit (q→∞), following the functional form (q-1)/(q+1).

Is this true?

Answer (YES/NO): NO